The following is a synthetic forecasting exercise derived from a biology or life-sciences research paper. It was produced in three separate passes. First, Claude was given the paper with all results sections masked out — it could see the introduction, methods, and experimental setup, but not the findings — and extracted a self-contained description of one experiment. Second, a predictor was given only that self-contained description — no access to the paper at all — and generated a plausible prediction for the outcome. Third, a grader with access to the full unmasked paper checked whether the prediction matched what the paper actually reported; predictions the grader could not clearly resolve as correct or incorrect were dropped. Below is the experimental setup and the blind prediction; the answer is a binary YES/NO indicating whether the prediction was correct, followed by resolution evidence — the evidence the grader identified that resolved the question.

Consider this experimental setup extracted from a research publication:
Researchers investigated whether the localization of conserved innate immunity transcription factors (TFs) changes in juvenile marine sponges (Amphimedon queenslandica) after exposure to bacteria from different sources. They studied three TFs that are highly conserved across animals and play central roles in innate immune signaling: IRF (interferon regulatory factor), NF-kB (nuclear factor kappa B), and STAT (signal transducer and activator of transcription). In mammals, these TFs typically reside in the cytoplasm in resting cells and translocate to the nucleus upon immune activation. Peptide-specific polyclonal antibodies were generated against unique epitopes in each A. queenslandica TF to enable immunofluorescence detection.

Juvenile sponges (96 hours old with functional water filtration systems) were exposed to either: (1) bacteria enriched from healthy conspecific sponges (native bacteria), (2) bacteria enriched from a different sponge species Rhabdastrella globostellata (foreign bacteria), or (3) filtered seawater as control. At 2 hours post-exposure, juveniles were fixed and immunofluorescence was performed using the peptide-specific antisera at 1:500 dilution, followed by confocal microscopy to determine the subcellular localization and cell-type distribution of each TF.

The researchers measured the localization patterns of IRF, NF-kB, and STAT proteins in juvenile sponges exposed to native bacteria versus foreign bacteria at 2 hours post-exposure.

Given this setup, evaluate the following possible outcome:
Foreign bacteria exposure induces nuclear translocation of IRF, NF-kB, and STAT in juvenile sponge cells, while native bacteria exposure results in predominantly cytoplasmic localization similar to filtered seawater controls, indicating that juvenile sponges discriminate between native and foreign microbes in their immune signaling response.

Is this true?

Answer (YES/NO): NO